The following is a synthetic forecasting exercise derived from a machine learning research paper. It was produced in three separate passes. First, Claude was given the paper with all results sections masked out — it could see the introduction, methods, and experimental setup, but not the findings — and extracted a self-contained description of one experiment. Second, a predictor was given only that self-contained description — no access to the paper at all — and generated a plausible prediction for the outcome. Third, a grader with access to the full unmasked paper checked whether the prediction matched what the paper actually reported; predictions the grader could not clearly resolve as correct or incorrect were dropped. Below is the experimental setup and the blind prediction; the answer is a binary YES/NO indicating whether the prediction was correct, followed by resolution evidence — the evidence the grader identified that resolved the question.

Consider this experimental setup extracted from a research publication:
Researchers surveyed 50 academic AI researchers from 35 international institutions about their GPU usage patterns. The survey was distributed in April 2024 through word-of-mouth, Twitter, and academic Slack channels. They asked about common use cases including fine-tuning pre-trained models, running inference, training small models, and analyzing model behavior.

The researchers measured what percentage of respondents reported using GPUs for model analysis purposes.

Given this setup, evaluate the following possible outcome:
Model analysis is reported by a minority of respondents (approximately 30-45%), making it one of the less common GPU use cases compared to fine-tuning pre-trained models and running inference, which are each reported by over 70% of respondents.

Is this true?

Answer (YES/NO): NO